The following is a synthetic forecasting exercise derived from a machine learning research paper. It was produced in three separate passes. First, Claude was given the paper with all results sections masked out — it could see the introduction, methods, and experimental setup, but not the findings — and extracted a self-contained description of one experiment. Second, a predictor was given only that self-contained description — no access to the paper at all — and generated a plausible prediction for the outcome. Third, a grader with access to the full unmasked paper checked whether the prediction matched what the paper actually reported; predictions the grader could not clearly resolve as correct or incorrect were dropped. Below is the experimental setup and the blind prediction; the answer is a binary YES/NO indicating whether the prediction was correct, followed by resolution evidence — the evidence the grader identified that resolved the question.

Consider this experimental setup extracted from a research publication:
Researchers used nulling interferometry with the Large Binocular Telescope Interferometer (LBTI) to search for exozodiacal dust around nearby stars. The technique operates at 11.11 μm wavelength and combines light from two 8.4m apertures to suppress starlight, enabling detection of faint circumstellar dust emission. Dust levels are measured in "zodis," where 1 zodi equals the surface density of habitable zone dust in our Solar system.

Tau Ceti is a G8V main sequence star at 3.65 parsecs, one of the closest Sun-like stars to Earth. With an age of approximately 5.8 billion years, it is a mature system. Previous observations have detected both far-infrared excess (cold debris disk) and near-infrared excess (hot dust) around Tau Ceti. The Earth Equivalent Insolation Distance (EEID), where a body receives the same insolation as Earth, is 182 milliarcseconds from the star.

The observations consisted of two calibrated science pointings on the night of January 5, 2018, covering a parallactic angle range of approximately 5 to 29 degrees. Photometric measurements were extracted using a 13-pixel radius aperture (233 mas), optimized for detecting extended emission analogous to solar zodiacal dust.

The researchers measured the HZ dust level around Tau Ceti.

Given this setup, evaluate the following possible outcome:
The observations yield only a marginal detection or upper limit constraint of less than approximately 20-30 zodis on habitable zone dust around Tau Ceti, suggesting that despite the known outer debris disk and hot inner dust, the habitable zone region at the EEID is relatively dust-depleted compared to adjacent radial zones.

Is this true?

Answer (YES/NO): NO